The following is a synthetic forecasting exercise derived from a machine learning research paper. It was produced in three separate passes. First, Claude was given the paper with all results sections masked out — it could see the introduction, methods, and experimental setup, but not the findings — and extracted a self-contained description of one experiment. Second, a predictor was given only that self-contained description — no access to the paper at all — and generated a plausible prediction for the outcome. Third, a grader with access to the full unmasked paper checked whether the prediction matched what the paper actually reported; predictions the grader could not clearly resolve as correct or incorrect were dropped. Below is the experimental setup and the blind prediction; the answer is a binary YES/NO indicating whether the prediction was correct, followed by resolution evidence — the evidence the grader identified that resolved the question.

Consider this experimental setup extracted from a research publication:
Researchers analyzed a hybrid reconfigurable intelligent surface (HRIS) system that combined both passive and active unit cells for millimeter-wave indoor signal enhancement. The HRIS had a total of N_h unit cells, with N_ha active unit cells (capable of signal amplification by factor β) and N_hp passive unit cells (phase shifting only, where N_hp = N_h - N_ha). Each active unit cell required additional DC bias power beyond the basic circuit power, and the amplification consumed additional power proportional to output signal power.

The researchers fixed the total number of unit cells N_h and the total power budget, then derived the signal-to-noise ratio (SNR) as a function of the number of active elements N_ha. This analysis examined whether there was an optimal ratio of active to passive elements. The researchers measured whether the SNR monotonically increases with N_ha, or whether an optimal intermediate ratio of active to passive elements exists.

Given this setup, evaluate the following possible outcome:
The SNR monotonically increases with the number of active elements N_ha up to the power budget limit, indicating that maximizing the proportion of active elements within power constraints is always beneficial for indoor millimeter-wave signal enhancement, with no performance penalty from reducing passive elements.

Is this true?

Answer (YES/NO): YES